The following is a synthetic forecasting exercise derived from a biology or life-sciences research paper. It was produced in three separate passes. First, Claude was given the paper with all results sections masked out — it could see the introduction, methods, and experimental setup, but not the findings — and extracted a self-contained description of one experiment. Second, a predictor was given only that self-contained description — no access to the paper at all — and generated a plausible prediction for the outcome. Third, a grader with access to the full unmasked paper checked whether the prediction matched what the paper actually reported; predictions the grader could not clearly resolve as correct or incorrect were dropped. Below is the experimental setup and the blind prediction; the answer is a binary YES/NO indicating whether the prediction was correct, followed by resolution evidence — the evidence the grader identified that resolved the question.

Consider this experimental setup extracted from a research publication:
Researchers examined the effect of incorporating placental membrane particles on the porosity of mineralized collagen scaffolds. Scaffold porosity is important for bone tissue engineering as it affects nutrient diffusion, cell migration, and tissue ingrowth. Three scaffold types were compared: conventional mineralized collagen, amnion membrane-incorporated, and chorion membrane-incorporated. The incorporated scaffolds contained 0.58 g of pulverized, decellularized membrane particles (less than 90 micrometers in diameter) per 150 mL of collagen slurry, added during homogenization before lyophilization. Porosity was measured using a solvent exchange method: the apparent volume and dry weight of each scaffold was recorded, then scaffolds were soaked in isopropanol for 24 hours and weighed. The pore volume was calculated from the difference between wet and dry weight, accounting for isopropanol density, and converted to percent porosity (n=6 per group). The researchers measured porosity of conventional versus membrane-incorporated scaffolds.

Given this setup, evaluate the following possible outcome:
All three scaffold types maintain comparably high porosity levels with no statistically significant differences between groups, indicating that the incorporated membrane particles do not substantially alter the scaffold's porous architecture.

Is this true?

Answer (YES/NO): YES